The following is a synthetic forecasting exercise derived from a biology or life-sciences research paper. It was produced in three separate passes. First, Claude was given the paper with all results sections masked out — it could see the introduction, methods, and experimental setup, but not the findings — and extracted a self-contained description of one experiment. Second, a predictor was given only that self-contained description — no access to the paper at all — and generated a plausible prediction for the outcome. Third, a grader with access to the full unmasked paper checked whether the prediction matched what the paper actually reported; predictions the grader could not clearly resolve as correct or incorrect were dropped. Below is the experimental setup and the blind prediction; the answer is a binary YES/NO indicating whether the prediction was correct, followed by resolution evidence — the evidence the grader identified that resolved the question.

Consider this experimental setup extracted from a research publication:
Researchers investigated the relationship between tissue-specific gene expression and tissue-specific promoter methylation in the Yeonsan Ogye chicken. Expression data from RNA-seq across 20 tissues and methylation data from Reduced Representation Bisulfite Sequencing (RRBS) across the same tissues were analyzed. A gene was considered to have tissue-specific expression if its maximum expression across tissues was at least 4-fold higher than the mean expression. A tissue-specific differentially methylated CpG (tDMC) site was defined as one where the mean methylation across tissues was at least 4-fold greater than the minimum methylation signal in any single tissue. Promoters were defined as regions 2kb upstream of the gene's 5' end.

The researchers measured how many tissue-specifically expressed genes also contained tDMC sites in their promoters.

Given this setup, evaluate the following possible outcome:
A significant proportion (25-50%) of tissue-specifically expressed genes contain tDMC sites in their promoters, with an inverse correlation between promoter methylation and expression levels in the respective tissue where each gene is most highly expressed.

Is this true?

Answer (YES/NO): NO